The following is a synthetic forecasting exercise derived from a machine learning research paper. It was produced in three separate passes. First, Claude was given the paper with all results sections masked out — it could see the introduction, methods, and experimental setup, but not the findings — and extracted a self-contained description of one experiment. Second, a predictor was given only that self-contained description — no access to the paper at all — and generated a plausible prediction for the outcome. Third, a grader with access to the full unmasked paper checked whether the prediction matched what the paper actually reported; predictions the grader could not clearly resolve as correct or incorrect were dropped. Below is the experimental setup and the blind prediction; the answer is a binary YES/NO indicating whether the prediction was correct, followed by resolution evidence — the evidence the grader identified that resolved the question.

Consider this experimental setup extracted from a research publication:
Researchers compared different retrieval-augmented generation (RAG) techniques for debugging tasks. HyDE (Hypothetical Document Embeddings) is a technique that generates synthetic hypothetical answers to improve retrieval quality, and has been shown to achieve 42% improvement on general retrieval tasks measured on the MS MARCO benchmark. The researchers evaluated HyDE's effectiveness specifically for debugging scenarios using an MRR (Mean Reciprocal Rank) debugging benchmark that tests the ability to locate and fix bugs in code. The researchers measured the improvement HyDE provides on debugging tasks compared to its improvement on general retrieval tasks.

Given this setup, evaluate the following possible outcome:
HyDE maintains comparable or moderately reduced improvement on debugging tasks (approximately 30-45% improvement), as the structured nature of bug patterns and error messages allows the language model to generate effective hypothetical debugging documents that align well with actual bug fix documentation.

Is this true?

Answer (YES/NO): NO